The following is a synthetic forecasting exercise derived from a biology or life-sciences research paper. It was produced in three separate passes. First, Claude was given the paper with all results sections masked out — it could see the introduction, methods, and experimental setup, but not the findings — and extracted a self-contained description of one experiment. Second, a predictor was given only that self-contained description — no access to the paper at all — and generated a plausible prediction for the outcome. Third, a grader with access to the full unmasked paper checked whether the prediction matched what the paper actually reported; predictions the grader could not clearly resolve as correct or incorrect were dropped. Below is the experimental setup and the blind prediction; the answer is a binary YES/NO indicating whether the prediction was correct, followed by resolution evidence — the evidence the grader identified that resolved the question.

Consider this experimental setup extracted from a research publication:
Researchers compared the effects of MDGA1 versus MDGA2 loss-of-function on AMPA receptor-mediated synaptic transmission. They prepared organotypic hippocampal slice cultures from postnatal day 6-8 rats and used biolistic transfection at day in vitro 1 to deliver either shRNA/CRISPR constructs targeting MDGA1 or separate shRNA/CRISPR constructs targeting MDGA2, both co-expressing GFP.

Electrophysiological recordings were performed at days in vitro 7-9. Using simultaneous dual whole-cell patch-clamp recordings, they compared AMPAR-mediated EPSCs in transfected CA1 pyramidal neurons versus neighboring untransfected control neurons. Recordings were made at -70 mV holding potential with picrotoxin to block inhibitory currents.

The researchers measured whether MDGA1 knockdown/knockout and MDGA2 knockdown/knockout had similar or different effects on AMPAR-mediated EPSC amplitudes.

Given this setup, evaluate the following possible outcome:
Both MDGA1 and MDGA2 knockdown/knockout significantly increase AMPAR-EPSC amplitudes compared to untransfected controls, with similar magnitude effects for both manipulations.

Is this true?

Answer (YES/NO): NO